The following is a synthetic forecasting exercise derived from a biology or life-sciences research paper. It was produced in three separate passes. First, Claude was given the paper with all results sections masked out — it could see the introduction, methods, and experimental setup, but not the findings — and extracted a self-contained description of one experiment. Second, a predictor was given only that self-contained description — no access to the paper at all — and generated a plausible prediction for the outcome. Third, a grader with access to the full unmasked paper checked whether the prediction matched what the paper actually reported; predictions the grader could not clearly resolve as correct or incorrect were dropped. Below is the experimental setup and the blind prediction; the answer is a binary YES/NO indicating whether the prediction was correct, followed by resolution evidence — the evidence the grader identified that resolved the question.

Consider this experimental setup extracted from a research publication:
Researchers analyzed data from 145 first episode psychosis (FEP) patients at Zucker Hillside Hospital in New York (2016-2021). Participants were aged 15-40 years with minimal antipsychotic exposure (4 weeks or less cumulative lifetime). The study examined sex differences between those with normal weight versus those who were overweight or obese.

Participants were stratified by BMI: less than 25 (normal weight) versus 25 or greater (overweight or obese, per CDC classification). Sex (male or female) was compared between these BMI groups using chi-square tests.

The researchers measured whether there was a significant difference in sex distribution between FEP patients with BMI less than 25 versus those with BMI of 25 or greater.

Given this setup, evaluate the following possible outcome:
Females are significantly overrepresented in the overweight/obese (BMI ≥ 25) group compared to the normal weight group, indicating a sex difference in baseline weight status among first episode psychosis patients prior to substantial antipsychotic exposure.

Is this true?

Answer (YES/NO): NO